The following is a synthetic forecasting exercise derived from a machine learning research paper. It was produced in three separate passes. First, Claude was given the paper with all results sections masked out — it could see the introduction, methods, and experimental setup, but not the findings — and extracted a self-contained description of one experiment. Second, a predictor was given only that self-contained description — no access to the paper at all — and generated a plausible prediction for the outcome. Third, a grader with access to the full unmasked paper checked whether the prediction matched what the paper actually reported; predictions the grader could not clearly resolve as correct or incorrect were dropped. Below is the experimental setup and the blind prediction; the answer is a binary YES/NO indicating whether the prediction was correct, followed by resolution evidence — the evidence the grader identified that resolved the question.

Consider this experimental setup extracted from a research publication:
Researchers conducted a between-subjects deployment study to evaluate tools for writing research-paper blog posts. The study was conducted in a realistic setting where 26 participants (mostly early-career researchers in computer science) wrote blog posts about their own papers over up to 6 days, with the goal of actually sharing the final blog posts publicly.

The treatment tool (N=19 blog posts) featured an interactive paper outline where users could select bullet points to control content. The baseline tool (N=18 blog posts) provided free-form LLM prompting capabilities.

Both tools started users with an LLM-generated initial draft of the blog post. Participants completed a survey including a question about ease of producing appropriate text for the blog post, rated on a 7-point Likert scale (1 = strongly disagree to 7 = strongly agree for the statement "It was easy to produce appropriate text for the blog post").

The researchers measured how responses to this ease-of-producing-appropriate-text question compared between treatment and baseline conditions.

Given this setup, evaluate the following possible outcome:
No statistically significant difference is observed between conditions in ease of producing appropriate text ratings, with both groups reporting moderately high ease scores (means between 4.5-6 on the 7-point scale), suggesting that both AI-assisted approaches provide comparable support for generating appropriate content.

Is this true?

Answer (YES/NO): YES